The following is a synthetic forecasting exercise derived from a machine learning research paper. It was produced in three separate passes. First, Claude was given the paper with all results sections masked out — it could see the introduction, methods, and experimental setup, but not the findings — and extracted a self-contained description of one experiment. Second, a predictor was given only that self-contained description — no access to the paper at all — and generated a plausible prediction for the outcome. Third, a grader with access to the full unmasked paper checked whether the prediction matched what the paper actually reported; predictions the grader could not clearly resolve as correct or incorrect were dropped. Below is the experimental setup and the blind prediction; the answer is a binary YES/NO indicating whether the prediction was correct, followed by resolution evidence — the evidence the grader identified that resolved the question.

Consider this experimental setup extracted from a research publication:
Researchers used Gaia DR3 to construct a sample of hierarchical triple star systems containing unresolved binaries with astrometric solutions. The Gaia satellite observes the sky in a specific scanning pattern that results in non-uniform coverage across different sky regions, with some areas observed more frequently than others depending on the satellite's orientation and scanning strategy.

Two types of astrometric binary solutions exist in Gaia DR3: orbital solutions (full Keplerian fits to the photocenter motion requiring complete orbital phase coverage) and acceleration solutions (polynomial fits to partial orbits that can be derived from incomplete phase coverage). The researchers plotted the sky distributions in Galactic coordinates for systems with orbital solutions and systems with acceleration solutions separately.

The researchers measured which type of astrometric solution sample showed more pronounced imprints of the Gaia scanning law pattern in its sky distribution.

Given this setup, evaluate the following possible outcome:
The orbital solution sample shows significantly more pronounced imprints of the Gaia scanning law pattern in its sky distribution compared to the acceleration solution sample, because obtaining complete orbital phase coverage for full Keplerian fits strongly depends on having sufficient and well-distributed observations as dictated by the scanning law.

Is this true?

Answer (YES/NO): YES